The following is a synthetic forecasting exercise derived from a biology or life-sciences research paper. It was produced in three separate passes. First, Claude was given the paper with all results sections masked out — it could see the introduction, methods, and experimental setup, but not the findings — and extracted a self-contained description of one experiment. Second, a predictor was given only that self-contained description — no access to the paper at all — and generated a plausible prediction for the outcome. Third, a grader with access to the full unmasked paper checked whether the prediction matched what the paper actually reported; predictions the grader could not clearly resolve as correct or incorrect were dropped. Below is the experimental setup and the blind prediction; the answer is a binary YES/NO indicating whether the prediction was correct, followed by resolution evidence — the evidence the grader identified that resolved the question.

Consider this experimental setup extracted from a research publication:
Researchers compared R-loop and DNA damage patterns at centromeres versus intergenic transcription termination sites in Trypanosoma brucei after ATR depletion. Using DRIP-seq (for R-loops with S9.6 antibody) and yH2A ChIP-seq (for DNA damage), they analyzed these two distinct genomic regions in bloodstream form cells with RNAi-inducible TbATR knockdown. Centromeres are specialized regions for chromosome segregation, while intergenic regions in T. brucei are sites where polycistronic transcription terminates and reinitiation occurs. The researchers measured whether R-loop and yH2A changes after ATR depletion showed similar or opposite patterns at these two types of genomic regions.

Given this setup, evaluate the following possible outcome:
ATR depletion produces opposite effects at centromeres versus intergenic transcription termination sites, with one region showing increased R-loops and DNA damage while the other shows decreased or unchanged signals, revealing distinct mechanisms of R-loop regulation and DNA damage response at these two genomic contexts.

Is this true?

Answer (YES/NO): NO